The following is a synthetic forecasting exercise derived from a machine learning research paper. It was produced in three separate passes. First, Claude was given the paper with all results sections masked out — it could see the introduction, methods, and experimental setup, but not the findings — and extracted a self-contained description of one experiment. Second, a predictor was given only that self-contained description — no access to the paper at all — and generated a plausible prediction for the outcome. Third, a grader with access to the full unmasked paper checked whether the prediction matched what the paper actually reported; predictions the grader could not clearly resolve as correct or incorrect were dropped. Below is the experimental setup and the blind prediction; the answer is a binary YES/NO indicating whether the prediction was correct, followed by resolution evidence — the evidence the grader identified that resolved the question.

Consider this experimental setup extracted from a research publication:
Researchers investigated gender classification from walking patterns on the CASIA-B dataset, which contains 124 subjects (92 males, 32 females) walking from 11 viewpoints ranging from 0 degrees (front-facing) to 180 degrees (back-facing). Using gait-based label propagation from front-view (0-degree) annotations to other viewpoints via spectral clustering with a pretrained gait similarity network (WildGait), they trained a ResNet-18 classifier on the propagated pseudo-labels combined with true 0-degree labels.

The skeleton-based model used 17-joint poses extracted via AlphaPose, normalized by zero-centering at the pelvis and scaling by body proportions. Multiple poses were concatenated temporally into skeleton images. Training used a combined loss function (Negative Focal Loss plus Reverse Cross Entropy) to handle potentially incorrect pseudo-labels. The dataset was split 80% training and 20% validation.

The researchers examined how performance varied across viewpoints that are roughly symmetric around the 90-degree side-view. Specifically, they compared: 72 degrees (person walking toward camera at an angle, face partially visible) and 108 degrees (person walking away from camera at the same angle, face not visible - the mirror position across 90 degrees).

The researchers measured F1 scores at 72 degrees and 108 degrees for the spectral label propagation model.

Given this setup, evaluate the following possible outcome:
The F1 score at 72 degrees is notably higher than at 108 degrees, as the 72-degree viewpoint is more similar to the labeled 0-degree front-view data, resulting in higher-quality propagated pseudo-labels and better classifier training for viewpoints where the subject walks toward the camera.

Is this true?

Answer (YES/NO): NO